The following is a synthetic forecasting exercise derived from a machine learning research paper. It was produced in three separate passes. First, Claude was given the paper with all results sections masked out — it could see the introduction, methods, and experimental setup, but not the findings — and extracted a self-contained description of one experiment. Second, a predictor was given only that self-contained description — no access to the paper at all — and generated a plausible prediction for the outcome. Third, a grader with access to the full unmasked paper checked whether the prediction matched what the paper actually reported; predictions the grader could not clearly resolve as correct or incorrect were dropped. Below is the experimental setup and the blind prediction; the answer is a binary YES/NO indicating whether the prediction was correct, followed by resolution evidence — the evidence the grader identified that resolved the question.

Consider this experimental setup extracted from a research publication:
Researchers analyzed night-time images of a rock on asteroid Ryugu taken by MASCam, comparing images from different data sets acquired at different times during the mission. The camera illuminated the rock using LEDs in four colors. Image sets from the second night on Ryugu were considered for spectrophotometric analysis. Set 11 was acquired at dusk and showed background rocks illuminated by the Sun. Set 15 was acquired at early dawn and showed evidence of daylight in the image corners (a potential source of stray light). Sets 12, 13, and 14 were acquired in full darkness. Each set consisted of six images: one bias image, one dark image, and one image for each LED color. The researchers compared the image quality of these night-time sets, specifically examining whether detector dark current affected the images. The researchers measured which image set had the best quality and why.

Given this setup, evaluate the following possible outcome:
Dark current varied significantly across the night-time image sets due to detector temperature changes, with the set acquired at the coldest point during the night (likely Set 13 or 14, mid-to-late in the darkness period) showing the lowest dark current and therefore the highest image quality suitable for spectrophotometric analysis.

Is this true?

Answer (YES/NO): YES